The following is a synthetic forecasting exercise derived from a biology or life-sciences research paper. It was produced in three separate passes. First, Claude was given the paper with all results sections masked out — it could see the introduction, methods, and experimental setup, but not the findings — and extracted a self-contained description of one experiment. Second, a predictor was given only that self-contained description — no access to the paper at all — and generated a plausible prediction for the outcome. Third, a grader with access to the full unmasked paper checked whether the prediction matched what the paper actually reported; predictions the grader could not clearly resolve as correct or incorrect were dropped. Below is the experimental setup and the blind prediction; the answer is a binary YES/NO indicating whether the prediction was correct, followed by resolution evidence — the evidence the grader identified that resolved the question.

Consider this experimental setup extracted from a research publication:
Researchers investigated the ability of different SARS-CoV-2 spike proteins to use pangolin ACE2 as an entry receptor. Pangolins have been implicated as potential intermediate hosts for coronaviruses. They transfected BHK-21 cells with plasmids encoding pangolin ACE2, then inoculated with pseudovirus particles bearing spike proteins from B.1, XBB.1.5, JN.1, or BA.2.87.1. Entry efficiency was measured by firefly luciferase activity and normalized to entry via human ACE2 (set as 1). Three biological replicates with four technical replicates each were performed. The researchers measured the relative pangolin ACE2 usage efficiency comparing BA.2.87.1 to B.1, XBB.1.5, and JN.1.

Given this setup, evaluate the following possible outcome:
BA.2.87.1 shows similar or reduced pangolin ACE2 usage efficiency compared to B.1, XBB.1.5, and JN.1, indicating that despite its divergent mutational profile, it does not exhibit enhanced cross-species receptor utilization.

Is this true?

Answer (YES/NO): YES